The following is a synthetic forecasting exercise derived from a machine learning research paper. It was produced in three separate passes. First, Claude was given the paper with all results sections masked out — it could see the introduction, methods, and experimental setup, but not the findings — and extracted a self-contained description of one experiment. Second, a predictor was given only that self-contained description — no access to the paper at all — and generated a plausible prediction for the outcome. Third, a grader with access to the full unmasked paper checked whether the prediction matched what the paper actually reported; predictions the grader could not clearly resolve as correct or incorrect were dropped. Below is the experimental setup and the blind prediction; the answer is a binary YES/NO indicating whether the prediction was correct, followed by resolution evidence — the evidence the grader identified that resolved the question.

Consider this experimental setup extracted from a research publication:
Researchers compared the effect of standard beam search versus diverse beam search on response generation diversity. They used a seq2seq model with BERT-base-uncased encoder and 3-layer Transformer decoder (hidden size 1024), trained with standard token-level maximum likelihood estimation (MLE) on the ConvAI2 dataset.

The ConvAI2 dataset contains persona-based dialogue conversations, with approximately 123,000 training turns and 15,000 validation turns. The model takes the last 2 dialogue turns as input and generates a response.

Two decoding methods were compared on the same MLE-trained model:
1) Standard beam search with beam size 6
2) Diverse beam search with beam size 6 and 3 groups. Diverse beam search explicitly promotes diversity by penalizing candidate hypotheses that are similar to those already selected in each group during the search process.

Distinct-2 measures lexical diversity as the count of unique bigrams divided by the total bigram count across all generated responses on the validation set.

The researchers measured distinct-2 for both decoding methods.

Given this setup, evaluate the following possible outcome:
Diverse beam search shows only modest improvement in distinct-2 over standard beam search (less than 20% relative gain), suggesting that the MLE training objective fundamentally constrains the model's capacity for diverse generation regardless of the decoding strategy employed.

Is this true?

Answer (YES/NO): YES